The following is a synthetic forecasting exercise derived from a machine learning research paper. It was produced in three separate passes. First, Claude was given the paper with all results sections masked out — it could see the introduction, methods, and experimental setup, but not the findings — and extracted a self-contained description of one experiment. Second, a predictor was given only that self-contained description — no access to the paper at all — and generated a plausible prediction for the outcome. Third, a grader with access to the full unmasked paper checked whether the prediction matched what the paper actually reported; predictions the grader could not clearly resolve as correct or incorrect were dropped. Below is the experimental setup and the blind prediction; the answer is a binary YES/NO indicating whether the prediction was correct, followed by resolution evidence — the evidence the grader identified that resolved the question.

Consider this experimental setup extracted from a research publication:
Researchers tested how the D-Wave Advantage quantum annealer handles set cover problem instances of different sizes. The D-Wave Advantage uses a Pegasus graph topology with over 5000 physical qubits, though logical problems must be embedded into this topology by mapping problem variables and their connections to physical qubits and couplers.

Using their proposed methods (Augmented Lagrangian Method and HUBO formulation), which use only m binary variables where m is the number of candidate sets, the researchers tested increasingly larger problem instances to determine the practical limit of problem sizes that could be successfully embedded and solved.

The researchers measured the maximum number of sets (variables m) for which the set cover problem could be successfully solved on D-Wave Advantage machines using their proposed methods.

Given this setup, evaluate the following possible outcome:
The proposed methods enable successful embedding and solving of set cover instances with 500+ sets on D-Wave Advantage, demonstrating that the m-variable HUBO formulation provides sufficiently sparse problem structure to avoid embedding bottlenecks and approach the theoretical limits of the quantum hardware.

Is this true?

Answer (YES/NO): NO